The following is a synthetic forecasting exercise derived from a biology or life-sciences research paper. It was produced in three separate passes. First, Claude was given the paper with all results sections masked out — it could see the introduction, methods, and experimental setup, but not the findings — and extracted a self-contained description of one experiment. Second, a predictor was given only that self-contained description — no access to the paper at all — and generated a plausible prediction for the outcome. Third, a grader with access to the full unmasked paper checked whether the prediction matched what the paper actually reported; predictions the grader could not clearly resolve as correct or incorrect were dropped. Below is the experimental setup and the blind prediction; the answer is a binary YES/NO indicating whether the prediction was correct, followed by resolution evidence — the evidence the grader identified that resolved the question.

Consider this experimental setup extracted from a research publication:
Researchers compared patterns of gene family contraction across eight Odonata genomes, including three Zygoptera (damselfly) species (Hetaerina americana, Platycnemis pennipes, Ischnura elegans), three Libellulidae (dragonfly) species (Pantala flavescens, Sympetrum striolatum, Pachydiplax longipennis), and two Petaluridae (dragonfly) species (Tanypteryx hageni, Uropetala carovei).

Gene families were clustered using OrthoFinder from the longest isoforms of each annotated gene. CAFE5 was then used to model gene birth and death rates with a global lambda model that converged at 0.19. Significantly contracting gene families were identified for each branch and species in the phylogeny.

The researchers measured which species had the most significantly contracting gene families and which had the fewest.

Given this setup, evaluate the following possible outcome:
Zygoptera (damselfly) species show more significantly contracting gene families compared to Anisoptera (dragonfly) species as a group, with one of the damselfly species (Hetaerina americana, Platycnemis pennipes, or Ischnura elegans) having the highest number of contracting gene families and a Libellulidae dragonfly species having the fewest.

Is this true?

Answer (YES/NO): NO